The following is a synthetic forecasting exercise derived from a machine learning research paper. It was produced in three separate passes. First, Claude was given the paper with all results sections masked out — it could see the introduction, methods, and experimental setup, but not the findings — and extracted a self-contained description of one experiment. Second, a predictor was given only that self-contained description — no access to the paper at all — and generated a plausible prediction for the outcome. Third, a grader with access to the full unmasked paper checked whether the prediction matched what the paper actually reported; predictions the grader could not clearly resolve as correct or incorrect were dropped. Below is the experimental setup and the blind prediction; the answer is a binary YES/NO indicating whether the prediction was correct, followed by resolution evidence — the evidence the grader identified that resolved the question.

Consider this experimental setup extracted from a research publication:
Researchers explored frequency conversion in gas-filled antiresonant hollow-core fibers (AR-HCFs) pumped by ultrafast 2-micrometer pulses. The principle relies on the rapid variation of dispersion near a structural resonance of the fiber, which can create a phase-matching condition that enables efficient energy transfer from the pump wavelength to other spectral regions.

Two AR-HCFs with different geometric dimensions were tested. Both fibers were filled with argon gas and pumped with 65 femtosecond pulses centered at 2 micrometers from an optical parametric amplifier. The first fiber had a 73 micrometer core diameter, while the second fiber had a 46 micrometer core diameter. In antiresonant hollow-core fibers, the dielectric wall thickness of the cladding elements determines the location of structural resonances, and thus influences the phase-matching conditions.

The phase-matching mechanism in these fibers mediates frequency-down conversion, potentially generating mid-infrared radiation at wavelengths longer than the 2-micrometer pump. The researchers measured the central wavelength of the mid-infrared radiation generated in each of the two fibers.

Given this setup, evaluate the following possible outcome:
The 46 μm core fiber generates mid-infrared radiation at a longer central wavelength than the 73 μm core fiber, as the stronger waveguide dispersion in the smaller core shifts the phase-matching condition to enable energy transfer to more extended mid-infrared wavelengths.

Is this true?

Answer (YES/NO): NO